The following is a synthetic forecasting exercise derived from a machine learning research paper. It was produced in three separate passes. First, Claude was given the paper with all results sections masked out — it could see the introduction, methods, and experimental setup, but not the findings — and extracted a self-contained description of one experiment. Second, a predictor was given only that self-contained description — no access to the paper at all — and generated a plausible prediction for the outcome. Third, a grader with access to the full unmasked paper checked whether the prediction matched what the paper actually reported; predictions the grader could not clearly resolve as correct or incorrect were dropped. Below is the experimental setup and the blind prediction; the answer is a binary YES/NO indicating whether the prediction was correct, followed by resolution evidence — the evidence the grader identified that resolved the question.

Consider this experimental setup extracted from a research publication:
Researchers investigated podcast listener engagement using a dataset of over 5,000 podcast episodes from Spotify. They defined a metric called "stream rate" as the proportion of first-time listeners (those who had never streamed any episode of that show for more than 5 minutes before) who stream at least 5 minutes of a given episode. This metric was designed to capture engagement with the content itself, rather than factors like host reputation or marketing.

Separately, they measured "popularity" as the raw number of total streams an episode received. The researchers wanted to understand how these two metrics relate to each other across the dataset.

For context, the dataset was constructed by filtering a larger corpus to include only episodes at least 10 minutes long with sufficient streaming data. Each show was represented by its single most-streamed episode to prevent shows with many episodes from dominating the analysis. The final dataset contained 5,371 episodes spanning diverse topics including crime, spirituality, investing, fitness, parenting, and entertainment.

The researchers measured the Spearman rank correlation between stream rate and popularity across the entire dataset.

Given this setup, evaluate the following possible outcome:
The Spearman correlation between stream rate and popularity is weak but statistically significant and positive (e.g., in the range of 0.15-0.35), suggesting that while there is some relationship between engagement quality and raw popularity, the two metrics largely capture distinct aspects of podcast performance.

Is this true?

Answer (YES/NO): NO